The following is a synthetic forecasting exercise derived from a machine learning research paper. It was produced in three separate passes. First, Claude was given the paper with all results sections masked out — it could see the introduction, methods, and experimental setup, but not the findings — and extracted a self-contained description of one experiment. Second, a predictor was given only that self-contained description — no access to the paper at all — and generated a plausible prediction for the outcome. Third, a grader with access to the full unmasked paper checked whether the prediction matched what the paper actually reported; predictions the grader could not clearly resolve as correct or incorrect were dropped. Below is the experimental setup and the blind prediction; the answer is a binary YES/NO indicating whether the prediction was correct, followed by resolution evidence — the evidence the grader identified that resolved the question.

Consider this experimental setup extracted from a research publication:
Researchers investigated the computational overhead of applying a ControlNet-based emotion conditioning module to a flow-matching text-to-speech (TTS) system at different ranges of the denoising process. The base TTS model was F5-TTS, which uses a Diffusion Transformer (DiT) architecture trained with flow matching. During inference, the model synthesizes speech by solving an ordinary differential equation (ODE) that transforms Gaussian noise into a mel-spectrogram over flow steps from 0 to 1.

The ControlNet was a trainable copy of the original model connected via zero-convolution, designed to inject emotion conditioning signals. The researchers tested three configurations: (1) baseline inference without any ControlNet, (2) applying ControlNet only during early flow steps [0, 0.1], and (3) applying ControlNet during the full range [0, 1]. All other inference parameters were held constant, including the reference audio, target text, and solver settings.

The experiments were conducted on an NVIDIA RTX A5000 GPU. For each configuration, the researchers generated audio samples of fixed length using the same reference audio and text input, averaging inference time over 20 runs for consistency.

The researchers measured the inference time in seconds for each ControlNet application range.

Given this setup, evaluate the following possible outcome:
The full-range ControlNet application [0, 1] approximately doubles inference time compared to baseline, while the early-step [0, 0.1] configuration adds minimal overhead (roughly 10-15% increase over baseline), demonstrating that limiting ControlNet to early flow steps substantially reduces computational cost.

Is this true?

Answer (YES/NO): NO